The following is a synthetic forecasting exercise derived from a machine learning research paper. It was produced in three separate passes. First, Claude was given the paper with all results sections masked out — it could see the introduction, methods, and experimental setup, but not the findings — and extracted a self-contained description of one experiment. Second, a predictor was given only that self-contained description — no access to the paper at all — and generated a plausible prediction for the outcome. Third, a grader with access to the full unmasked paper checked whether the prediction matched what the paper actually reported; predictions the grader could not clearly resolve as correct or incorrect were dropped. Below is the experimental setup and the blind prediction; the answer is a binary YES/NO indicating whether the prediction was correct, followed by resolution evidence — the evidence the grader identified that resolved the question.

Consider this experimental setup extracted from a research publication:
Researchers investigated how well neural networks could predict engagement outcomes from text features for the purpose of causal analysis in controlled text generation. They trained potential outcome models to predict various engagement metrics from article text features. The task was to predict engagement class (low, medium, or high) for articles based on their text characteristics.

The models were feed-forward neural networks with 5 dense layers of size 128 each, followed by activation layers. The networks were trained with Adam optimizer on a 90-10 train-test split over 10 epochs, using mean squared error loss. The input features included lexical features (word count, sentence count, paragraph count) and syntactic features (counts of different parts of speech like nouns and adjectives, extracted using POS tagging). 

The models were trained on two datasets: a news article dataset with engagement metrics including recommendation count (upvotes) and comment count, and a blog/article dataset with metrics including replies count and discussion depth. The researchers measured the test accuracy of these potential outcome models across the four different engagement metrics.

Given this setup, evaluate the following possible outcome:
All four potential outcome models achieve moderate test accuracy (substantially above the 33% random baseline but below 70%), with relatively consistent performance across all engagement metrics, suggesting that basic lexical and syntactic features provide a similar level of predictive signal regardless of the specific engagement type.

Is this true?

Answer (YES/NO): NO